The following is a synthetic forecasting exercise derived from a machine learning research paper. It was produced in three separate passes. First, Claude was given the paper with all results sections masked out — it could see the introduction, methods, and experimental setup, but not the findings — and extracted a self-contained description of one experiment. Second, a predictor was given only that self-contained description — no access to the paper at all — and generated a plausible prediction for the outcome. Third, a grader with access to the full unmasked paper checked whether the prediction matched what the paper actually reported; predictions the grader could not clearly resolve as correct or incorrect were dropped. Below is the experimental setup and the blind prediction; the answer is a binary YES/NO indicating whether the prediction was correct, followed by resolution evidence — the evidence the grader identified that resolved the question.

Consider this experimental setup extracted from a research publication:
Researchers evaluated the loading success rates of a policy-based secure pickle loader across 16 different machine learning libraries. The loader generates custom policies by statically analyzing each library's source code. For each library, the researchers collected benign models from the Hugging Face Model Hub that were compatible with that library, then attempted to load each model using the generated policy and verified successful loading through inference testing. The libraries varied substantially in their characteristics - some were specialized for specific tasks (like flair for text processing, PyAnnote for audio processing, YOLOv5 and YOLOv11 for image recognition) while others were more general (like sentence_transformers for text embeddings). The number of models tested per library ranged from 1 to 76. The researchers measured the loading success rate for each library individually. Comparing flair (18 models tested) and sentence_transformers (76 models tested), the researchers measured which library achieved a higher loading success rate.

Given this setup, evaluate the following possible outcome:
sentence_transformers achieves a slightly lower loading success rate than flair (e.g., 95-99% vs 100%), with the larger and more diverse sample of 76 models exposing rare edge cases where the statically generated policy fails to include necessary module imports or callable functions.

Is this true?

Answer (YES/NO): NO